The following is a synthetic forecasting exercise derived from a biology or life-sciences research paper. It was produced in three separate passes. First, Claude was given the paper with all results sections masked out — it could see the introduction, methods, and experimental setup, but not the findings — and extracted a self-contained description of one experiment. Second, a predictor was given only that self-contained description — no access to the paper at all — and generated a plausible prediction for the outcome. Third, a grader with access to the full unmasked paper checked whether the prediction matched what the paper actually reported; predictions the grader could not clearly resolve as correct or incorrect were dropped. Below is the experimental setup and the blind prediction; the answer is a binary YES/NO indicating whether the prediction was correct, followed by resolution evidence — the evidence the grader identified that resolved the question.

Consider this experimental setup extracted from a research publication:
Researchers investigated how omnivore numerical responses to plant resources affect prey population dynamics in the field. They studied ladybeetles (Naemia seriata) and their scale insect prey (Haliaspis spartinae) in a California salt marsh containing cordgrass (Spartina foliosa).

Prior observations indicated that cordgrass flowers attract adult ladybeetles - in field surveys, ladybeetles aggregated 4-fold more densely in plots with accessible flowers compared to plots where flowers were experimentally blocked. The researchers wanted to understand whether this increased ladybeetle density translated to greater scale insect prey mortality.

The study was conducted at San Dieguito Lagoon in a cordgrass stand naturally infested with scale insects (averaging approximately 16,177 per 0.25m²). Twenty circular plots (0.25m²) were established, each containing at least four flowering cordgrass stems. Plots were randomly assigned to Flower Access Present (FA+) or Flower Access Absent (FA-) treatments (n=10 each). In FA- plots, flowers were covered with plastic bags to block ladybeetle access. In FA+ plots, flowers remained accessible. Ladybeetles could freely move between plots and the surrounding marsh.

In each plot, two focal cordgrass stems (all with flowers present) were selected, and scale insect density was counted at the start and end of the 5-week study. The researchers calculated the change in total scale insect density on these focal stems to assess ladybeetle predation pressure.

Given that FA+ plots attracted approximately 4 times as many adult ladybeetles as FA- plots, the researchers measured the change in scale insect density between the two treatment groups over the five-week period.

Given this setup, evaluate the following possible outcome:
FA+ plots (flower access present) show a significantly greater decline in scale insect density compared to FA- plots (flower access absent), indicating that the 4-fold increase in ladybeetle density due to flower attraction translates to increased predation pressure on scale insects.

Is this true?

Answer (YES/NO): NO